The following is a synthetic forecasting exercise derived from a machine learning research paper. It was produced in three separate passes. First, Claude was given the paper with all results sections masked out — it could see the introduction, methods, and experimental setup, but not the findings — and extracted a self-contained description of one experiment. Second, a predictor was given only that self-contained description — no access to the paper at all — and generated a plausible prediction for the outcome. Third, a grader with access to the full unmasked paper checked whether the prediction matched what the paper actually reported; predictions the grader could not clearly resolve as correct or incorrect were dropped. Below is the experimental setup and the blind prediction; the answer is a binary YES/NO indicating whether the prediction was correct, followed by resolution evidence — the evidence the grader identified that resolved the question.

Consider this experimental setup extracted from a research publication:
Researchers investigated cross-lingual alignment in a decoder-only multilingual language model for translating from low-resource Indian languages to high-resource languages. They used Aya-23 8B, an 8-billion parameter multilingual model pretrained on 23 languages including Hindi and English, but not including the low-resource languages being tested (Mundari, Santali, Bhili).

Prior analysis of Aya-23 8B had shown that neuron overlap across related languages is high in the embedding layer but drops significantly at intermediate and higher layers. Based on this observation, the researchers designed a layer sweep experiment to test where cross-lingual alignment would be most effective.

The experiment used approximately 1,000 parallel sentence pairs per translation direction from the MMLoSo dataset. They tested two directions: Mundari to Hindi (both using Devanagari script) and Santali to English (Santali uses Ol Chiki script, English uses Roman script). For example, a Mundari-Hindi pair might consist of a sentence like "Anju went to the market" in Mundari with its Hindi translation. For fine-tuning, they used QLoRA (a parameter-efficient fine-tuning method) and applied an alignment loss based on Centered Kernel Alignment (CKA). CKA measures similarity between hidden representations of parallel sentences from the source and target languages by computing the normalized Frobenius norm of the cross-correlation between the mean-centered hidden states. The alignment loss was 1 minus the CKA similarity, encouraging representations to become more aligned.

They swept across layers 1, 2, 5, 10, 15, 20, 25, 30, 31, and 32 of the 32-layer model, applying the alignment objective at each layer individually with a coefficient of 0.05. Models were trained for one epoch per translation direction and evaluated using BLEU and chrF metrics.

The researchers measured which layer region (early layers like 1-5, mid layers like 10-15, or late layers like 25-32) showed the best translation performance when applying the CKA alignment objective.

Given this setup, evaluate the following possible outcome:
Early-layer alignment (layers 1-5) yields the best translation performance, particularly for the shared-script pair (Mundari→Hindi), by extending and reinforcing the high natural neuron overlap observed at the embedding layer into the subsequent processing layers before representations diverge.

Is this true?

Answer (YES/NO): NO